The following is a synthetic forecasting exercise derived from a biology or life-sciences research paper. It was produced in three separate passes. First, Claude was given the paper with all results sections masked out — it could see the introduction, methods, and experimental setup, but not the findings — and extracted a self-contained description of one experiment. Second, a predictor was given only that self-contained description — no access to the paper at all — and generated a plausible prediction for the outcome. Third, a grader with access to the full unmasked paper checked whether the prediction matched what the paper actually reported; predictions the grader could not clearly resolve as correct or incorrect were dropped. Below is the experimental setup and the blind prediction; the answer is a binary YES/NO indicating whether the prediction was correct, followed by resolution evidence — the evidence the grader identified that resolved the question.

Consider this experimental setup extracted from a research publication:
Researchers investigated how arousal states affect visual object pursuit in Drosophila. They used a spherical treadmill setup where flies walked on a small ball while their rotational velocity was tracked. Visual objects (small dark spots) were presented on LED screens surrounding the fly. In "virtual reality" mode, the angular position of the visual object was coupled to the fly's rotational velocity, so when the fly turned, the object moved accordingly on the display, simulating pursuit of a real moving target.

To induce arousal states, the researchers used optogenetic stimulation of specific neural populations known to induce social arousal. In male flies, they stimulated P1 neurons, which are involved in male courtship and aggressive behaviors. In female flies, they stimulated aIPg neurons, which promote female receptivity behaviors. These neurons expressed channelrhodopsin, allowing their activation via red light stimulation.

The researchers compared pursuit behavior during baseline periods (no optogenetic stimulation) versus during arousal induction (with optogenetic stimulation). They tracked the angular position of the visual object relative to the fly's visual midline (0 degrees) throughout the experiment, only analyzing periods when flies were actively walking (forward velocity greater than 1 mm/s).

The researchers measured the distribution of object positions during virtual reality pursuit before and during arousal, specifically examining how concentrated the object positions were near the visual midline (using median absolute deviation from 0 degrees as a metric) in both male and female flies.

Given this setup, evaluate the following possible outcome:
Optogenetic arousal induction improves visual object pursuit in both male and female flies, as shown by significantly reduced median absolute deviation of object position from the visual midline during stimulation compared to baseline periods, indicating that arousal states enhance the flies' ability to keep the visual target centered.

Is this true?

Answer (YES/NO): YES